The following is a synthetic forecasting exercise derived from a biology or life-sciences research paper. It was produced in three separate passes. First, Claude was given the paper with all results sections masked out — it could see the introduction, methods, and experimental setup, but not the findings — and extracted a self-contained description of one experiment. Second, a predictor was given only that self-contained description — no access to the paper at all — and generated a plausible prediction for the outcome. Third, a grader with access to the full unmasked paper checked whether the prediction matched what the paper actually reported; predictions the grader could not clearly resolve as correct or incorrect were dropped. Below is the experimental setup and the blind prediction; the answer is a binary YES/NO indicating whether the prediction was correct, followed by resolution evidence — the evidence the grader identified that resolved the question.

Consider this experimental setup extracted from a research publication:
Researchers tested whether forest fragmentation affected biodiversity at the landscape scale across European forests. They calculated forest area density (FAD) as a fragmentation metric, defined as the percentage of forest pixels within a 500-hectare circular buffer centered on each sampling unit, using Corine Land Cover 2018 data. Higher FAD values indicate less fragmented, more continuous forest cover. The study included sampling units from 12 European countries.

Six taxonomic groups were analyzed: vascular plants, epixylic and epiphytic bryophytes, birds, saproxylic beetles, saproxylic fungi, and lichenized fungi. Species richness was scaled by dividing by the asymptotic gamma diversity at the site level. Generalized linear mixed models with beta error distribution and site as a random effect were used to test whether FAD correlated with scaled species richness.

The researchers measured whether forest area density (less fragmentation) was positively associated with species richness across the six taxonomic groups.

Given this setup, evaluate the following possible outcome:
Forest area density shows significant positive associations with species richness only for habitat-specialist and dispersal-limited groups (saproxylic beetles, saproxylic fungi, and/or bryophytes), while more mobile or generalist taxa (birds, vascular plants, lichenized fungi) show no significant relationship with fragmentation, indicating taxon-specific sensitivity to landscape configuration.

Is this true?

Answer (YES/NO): NO